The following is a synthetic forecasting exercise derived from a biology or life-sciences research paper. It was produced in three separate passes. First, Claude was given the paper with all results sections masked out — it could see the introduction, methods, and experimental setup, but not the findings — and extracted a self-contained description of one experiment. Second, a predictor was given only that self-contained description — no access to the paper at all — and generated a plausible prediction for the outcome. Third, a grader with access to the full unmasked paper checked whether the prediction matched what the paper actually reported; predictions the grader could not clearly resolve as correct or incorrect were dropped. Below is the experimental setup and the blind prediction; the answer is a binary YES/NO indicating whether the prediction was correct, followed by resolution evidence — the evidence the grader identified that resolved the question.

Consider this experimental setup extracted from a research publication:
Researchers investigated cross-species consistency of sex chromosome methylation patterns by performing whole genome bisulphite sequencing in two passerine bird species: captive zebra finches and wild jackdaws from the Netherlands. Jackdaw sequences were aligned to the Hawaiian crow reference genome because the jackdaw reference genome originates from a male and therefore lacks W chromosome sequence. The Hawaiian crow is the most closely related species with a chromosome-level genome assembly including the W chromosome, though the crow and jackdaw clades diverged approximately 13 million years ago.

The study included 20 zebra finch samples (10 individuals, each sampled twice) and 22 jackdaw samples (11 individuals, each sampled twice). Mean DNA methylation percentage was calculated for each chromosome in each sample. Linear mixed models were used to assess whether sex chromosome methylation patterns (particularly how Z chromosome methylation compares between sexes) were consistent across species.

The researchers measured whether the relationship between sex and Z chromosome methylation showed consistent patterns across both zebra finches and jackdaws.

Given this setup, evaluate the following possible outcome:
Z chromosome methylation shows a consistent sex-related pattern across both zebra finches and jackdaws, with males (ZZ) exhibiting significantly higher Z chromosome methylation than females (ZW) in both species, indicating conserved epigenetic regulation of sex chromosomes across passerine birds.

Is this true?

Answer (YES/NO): NO